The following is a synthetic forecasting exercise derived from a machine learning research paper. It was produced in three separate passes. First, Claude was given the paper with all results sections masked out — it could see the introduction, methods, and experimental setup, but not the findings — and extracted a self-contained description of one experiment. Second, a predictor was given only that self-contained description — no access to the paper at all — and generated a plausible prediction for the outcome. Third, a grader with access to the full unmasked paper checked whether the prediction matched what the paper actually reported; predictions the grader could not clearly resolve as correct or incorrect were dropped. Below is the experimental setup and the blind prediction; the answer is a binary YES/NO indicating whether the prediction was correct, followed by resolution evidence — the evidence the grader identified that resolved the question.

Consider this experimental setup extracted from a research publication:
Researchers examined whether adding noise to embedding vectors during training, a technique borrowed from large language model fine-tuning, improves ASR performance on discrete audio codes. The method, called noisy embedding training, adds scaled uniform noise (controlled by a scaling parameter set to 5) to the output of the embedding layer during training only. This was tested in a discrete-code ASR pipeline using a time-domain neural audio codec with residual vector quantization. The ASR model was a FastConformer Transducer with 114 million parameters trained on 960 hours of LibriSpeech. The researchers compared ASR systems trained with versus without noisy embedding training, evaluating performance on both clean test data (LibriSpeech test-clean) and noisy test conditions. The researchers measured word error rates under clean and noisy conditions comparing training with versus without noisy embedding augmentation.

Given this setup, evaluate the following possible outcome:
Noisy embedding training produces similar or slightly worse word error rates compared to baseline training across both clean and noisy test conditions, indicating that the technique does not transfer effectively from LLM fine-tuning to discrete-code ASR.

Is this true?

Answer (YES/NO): NO